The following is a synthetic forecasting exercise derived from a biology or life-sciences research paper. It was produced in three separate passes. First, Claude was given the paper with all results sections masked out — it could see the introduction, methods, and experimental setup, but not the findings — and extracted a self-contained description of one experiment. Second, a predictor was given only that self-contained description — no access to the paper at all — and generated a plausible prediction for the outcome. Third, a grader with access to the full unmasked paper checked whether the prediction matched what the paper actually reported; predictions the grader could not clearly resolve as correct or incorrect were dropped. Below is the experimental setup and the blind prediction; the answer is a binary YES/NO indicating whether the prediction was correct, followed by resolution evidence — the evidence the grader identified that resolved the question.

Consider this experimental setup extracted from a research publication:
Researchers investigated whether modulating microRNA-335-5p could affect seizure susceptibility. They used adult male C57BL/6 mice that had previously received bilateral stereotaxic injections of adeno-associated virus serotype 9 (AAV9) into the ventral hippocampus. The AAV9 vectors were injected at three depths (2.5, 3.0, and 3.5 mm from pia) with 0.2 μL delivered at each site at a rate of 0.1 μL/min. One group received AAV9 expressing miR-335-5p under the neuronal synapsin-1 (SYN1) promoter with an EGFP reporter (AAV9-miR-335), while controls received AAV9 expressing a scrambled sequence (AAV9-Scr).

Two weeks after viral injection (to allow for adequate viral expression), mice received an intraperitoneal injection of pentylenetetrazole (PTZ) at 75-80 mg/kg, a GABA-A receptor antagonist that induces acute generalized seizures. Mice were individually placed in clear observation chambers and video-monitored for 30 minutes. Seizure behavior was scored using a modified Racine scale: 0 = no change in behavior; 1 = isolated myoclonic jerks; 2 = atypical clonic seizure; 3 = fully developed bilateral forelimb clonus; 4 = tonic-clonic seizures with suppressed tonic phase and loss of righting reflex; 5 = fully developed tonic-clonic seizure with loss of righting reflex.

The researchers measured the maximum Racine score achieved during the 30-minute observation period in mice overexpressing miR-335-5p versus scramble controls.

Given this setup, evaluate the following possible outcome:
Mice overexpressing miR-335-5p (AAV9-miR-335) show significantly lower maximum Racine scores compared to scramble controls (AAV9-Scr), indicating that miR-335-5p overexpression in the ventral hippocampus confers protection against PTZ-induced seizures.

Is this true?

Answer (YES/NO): YES